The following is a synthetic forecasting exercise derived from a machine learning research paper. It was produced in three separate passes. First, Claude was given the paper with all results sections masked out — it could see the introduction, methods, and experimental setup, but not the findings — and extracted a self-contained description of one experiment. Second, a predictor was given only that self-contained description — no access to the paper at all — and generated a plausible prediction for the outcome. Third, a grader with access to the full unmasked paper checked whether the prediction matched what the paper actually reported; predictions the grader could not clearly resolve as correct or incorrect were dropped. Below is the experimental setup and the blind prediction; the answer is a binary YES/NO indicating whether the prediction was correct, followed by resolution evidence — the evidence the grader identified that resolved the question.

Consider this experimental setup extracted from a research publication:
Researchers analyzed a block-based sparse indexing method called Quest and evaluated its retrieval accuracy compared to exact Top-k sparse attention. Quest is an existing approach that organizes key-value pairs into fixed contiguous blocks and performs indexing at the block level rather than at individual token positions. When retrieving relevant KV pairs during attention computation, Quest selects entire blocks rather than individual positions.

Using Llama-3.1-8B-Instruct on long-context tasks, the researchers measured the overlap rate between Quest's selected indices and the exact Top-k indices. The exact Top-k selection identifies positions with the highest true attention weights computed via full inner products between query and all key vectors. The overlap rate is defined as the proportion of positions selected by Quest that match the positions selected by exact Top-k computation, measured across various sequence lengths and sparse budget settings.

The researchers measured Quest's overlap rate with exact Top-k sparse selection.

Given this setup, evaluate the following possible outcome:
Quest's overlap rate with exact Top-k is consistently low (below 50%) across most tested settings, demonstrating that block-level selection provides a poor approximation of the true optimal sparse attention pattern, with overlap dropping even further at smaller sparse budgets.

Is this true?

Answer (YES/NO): NO